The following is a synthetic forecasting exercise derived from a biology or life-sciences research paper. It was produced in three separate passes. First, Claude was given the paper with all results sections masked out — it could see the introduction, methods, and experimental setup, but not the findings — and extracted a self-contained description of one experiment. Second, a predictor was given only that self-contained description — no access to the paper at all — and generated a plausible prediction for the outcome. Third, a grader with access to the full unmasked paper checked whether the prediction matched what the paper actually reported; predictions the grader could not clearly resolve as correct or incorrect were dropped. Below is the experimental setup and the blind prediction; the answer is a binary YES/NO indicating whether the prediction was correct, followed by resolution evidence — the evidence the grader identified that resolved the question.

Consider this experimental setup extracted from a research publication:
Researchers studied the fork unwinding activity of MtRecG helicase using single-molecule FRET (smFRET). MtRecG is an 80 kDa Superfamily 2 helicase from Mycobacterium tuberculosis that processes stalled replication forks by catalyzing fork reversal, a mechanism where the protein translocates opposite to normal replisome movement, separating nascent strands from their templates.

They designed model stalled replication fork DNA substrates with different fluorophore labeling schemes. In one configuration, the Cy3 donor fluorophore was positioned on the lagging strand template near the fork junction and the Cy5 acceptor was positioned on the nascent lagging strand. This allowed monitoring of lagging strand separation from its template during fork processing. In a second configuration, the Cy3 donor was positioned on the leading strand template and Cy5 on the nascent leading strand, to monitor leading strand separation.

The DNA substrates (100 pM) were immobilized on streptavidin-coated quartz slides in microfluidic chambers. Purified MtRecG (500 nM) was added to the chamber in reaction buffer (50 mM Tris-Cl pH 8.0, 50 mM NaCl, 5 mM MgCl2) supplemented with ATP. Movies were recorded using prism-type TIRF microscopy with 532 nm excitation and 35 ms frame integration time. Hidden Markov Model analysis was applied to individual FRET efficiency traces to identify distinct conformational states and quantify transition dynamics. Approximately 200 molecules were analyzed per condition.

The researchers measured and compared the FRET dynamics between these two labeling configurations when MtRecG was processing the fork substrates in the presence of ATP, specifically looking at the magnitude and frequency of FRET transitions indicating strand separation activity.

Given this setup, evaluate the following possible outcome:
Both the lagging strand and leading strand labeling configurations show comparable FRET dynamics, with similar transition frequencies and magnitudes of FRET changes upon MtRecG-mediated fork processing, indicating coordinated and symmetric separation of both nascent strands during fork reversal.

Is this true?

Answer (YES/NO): NO